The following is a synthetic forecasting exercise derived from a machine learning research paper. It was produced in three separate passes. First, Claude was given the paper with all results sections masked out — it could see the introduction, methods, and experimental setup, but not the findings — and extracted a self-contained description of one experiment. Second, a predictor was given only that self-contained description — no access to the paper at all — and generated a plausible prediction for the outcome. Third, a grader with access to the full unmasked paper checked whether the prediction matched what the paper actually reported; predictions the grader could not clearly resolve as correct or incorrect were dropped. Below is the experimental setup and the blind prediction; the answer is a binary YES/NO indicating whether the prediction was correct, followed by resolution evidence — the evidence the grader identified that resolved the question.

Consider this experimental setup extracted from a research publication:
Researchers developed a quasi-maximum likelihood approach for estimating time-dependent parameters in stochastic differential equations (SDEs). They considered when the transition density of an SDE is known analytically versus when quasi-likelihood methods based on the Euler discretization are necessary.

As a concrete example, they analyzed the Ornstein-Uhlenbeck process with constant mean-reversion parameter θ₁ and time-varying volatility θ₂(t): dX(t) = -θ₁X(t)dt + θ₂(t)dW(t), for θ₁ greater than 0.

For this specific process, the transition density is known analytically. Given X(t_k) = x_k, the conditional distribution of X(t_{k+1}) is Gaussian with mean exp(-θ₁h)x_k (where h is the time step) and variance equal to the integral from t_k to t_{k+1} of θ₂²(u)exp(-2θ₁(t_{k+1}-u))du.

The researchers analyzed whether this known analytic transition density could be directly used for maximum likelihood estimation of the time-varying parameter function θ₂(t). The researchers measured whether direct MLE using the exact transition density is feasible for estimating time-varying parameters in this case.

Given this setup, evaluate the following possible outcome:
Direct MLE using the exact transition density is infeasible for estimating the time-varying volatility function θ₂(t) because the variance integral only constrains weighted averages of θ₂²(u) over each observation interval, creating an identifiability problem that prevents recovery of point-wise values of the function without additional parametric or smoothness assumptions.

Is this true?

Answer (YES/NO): NO